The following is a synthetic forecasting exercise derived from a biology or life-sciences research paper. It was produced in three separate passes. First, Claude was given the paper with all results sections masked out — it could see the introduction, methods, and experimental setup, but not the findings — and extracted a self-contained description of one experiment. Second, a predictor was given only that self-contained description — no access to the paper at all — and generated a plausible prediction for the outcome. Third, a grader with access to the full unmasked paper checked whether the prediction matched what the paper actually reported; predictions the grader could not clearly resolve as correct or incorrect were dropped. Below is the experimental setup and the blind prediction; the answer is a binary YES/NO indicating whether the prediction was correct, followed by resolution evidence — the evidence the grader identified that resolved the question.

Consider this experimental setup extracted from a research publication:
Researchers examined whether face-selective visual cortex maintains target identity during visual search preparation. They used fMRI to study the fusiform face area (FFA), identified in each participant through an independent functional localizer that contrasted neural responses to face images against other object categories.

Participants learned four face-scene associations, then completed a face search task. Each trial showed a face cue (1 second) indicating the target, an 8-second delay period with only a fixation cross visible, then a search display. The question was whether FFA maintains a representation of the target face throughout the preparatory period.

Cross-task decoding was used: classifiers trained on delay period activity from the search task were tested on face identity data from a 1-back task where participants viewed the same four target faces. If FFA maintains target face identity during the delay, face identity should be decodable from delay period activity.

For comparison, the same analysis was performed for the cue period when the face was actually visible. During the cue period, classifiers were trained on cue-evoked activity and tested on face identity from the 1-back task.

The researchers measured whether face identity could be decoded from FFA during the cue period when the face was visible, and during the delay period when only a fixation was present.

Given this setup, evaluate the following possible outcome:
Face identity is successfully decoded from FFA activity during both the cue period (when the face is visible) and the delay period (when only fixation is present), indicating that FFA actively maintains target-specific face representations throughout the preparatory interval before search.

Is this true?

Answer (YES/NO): NO